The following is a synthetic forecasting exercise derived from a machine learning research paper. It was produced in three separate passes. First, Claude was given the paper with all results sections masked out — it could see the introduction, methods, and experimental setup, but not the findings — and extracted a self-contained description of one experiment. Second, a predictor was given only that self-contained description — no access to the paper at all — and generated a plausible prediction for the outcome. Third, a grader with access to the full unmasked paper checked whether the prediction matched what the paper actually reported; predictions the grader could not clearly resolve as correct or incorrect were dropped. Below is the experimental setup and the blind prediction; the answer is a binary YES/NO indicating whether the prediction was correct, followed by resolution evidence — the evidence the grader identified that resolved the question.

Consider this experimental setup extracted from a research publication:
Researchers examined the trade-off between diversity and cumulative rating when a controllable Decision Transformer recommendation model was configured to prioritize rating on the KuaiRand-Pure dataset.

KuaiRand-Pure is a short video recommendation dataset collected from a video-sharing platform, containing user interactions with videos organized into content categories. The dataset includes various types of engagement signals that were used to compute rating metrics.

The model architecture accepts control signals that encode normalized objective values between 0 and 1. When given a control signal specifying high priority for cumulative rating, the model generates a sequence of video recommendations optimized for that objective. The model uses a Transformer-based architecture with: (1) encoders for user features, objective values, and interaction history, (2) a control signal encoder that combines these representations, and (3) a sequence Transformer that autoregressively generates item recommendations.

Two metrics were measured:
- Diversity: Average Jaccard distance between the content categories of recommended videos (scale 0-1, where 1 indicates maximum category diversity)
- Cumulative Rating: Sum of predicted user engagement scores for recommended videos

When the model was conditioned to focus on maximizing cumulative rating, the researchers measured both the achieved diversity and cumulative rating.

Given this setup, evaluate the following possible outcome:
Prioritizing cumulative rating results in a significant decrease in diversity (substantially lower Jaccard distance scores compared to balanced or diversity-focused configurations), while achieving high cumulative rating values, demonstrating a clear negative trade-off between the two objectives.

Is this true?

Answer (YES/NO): YES